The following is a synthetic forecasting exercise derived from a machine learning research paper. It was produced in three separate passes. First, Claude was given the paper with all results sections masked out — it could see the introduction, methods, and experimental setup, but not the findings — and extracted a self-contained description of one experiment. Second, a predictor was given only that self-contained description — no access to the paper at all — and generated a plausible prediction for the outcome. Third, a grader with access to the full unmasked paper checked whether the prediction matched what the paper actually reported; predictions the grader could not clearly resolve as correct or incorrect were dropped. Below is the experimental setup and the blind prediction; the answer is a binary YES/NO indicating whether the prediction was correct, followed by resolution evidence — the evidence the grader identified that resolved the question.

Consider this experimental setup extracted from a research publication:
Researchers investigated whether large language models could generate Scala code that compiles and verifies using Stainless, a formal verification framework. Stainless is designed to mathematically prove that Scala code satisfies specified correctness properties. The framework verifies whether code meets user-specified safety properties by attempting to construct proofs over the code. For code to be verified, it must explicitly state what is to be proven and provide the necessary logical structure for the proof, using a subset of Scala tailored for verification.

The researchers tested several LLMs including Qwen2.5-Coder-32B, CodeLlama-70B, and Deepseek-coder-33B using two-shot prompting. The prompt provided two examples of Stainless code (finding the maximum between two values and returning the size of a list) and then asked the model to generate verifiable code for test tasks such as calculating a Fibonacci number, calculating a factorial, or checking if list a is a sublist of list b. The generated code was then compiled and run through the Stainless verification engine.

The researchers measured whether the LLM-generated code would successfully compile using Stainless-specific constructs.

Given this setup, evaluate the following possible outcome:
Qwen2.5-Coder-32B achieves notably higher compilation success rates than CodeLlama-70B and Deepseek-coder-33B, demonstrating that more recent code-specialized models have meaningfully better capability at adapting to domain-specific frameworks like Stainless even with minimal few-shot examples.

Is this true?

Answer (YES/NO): NO